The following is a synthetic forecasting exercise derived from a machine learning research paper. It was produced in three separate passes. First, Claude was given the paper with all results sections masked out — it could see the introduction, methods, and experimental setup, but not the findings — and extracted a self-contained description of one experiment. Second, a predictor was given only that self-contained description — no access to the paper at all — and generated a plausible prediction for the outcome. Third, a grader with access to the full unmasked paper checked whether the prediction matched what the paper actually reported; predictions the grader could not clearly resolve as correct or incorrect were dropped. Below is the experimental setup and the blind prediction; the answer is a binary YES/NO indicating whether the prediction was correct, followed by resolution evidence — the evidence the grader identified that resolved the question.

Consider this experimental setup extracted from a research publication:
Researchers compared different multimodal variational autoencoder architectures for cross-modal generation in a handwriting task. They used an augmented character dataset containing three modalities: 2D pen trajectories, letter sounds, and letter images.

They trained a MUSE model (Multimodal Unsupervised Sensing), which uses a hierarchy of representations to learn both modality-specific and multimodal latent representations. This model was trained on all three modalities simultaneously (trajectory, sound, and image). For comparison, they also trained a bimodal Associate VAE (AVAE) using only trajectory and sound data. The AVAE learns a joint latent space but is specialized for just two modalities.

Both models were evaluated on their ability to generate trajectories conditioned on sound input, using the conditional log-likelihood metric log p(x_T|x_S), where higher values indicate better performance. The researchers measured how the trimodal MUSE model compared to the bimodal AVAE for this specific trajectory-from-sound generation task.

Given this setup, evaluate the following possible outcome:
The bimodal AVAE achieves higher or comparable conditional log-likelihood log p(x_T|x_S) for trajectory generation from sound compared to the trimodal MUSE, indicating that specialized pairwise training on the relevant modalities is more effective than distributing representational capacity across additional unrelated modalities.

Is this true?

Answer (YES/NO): YES